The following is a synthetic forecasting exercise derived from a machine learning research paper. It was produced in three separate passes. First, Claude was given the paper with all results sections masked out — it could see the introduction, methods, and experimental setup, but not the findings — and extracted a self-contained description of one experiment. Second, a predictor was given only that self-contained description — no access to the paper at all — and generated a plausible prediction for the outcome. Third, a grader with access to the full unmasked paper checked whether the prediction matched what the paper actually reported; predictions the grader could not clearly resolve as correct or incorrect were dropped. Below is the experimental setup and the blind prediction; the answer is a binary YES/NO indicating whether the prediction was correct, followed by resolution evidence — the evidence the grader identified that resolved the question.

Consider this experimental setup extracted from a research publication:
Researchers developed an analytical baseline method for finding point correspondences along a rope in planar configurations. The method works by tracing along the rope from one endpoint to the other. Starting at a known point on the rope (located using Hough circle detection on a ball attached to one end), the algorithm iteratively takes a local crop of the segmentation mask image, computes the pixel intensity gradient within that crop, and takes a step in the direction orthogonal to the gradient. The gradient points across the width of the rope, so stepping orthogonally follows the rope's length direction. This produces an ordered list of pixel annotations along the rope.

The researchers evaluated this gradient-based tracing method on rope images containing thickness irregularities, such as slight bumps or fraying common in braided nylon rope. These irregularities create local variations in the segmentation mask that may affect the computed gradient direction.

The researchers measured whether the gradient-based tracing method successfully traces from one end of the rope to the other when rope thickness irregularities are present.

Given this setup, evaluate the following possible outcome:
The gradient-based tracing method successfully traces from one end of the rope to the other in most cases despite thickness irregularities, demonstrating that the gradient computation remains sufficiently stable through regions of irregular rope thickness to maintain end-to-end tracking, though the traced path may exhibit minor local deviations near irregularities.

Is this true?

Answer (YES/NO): NO